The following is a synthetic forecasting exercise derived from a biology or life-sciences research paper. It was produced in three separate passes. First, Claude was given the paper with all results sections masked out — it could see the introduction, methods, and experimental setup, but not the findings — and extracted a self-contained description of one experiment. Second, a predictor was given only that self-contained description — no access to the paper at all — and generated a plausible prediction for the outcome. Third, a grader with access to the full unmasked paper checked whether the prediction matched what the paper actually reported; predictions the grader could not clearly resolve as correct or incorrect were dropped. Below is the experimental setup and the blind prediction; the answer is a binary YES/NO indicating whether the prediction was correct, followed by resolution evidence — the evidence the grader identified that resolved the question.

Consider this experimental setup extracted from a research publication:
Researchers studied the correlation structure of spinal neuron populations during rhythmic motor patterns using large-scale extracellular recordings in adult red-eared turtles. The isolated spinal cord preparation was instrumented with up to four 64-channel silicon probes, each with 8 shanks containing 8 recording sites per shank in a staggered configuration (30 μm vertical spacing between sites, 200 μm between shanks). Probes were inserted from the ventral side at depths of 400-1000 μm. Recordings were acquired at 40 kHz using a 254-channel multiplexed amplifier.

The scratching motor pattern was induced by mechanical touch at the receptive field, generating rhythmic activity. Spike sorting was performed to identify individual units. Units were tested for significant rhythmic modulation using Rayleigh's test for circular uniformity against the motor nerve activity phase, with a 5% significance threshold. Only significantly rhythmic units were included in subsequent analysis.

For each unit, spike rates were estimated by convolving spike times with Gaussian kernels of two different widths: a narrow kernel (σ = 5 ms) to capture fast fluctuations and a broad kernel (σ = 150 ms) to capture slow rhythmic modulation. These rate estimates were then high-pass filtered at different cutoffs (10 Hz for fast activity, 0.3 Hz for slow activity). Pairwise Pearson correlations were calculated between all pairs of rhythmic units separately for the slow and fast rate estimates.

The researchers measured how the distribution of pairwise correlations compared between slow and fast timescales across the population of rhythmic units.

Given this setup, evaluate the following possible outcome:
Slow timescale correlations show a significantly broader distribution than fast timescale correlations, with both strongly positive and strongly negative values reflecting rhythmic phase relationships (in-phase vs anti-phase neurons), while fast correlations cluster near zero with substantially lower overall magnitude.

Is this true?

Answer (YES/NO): YES